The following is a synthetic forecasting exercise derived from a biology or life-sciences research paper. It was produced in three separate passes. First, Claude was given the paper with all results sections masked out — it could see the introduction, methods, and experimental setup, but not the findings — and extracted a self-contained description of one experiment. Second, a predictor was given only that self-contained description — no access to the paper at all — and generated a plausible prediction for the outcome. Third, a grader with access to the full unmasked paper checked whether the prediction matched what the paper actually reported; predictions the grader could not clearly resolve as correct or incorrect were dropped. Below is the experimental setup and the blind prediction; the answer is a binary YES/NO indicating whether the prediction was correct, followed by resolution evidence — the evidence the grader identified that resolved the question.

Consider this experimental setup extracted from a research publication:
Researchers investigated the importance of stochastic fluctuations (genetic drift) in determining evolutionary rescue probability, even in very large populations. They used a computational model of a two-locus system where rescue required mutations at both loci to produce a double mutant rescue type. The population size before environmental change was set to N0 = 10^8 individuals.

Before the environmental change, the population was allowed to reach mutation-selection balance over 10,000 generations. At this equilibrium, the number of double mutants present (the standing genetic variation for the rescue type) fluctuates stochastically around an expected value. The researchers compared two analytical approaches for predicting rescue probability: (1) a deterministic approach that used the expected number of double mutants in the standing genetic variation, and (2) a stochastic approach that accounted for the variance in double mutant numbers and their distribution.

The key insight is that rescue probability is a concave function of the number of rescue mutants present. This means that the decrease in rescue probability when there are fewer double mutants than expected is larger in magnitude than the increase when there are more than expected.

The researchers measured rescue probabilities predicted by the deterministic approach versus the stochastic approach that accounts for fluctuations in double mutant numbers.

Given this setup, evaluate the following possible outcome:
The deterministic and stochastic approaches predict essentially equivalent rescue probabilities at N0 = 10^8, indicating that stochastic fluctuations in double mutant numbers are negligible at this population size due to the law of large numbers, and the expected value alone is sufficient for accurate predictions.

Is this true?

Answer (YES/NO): NO